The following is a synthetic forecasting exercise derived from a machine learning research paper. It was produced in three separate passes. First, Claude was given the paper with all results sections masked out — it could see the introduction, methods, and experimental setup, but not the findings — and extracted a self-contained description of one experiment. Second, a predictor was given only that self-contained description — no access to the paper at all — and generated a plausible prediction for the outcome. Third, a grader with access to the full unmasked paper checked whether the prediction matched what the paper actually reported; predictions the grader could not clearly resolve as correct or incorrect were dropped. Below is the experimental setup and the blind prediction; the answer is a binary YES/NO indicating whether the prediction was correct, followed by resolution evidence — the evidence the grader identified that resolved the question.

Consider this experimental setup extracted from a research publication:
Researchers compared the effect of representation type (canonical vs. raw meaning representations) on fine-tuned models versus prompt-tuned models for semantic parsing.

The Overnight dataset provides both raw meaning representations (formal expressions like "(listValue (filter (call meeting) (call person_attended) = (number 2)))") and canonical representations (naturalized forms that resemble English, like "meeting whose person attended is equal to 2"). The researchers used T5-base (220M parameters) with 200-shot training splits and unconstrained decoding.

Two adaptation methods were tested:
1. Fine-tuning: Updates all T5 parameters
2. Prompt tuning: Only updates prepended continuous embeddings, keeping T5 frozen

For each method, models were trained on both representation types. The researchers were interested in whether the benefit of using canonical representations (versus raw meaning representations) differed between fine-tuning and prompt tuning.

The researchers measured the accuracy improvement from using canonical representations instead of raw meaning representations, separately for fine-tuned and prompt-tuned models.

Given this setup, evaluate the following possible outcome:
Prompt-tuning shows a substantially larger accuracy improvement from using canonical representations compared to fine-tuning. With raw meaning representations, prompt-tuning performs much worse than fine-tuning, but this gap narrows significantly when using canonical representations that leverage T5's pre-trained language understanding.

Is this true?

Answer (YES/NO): YES